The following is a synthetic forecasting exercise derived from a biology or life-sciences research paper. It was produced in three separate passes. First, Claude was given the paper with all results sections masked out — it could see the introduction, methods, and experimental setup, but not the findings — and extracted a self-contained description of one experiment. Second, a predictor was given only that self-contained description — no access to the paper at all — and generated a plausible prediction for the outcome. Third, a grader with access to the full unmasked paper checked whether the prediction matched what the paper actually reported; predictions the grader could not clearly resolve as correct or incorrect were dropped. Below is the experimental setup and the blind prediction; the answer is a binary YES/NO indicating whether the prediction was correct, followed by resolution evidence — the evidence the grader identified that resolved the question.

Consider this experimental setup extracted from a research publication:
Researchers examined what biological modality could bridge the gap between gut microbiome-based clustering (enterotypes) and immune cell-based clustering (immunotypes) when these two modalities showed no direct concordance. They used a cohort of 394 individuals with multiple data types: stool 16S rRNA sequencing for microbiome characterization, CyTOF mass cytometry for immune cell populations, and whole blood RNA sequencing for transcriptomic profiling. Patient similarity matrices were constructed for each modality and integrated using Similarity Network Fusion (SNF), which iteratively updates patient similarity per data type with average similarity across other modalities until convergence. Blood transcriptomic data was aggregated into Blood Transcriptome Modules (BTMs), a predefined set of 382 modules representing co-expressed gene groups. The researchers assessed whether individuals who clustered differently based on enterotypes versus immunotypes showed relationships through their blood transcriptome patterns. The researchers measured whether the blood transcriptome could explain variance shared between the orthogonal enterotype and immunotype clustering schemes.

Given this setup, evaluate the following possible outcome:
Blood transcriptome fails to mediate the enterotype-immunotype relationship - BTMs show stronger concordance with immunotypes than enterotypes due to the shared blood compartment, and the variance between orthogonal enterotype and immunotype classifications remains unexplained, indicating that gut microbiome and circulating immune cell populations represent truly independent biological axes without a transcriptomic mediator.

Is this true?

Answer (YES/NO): NO